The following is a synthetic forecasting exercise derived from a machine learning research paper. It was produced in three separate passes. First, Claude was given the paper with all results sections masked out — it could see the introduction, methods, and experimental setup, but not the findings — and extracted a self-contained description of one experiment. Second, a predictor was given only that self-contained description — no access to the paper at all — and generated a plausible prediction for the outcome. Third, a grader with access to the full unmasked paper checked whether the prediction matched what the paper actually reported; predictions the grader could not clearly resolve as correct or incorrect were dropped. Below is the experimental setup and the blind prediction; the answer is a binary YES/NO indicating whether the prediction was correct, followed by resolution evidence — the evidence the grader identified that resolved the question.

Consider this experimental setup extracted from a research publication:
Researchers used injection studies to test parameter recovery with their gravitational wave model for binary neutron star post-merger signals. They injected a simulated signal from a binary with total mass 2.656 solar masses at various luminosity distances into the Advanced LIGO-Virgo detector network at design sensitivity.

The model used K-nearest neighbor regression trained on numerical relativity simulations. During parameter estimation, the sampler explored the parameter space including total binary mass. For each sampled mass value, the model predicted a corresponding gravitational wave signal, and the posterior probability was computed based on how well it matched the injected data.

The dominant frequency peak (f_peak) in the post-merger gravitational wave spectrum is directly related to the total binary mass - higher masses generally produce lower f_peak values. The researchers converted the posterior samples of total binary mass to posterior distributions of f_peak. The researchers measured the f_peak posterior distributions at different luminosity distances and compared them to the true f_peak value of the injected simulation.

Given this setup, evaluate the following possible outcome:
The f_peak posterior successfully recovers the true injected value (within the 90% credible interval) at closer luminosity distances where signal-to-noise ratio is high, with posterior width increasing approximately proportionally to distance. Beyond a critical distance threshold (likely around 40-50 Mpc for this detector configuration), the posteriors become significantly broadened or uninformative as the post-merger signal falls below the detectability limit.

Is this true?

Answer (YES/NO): NO